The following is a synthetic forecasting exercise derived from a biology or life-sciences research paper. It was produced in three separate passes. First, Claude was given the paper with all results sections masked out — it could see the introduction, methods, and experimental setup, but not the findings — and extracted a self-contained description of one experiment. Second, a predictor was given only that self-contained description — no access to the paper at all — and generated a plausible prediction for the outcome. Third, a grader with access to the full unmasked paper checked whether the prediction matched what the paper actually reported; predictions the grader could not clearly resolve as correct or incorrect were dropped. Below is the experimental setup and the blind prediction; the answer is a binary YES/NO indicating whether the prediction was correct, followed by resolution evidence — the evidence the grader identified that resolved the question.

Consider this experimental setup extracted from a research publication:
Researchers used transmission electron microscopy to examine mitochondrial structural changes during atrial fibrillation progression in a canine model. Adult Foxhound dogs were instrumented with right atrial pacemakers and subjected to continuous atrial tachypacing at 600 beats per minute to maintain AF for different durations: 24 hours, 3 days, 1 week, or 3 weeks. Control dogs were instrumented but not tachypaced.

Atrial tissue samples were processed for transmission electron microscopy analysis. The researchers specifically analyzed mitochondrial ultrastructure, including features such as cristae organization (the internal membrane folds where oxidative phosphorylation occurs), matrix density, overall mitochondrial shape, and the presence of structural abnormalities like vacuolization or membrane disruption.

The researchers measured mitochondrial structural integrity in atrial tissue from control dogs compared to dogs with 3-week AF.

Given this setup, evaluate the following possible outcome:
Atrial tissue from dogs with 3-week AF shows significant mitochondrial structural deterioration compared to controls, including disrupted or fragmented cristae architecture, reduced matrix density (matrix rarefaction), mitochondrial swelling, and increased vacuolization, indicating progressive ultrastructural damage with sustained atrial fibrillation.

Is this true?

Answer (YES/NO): NO